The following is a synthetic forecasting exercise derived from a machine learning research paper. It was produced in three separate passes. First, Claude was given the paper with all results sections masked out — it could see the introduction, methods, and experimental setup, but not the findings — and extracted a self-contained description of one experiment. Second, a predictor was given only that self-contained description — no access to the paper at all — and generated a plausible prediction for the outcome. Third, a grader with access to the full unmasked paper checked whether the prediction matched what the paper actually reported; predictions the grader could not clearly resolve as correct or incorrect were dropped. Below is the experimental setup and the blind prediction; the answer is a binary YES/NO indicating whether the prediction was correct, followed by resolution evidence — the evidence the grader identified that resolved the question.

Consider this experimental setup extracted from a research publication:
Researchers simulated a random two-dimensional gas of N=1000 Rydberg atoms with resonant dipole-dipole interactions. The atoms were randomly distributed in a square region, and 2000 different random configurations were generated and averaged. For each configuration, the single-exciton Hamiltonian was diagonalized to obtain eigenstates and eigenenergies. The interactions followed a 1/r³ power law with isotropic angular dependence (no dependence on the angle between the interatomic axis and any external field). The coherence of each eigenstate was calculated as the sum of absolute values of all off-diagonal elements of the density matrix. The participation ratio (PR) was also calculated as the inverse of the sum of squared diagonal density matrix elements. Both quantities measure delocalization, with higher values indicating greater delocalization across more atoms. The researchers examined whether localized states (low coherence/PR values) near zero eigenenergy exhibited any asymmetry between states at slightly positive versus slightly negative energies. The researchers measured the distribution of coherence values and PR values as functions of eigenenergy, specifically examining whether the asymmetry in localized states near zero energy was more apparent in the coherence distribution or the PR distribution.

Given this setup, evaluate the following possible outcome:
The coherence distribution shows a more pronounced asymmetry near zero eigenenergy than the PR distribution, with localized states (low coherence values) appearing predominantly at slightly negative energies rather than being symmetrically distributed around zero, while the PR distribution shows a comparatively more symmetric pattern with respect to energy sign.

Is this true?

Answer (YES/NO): YES